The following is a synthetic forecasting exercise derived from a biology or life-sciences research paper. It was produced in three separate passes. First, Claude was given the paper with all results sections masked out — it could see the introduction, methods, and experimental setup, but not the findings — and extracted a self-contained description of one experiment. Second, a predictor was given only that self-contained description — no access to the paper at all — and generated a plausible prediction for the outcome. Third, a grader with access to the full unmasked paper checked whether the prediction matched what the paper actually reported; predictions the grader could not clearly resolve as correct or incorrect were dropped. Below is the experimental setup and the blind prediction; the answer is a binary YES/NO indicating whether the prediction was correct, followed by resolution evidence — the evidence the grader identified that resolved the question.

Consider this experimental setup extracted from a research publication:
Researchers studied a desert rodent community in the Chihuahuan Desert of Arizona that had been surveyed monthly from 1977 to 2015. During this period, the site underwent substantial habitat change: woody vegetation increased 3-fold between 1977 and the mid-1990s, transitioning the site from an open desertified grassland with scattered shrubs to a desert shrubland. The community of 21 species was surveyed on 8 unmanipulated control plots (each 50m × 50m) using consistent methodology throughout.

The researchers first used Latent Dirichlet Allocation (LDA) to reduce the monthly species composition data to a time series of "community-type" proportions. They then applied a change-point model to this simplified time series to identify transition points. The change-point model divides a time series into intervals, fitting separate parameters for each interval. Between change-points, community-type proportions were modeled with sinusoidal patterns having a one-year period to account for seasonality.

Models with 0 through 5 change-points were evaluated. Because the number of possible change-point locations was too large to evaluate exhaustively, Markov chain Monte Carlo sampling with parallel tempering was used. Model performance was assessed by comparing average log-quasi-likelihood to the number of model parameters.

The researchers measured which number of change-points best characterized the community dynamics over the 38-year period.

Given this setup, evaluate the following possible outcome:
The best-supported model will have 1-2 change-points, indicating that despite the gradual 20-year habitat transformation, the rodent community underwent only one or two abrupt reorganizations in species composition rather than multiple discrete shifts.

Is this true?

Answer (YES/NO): NO